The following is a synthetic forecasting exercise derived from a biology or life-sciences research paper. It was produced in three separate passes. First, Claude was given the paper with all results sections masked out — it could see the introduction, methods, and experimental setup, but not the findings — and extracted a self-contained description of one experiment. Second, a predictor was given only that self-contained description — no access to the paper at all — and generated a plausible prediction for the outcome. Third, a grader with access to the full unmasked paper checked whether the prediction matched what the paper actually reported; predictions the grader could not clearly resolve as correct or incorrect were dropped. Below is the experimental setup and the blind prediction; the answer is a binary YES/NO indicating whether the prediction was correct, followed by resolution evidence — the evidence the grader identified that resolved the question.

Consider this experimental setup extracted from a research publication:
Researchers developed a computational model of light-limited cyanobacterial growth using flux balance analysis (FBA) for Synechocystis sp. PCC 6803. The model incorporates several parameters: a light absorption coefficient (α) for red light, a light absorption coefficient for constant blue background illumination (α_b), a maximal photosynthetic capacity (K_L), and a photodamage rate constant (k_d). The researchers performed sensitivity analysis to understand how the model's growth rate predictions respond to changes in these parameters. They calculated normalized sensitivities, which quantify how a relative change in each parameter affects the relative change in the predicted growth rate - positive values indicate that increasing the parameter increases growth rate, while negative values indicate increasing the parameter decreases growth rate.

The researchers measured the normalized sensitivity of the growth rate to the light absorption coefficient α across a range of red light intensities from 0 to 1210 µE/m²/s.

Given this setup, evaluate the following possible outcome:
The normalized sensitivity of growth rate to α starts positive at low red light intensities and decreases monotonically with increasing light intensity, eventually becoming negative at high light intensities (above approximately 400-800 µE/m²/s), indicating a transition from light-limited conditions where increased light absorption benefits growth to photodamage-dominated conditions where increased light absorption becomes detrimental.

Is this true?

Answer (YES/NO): YES